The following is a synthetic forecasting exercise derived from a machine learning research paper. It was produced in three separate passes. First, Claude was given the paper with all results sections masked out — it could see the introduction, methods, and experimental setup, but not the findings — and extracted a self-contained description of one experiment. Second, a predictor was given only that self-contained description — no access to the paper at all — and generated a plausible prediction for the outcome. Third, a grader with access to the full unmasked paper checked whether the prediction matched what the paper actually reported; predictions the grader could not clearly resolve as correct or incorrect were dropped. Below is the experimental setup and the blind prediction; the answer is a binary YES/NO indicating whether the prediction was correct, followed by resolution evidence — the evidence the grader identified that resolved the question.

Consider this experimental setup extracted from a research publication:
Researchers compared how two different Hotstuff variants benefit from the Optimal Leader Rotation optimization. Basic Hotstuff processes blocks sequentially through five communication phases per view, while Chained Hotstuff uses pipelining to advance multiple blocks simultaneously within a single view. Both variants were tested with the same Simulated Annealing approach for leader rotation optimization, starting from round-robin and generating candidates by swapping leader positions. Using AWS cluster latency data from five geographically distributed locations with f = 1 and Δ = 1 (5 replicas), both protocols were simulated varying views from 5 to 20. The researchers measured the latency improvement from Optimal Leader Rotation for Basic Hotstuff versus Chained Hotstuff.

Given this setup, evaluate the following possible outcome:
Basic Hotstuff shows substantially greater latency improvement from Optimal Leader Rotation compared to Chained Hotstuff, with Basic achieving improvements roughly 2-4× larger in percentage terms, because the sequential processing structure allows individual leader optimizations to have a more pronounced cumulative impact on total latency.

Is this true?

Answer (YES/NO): NO